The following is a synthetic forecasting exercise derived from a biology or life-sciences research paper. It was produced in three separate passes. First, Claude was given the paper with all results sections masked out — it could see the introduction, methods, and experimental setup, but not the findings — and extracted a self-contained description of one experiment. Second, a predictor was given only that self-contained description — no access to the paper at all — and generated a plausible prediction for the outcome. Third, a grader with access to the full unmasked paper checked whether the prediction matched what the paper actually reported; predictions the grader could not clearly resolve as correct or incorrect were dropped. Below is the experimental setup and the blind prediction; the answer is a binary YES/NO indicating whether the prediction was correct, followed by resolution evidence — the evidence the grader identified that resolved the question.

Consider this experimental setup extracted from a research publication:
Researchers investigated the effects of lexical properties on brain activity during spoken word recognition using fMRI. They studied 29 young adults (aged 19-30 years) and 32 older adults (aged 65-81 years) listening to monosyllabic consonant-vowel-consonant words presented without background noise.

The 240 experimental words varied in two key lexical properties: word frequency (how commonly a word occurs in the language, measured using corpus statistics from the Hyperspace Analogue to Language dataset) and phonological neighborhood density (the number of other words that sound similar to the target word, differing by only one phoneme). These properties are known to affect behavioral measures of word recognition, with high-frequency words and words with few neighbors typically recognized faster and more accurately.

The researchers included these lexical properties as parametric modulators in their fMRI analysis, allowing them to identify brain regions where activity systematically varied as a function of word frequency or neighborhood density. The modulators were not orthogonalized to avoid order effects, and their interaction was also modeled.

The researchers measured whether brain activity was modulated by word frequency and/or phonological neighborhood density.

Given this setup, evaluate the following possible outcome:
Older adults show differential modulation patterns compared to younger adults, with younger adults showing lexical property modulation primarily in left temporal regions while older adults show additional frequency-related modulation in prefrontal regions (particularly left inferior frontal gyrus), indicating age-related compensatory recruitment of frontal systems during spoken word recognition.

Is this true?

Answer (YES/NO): NO